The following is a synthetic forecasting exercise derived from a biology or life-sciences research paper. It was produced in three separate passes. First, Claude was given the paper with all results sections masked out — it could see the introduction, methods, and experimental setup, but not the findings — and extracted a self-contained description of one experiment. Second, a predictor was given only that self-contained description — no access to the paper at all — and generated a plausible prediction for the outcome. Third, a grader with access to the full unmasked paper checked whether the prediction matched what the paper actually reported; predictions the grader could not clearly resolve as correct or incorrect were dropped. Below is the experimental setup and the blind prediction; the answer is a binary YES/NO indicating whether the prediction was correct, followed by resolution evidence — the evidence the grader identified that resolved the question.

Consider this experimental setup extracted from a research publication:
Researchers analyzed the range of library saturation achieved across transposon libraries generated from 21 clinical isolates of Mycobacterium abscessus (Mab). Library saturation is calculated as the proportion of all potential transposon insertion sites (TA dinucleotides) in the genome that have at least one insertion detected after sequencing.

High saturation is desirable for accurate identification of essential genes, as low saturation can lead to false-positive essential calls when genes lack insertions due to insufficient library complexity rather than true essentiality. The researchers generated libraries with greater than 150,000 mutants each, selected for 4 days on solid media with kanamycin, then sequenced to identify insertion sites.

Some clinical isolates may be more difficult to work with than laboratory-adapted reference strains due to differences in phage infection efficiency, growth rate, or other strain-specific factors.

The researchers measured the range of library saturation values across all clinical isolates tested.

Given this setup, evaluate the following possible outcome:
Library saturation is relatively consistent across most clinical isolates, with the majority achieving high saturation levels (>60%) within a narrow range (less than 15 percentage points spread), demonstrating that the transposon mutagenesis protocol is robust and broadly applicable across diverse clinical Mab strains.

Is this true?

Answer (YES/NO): NO